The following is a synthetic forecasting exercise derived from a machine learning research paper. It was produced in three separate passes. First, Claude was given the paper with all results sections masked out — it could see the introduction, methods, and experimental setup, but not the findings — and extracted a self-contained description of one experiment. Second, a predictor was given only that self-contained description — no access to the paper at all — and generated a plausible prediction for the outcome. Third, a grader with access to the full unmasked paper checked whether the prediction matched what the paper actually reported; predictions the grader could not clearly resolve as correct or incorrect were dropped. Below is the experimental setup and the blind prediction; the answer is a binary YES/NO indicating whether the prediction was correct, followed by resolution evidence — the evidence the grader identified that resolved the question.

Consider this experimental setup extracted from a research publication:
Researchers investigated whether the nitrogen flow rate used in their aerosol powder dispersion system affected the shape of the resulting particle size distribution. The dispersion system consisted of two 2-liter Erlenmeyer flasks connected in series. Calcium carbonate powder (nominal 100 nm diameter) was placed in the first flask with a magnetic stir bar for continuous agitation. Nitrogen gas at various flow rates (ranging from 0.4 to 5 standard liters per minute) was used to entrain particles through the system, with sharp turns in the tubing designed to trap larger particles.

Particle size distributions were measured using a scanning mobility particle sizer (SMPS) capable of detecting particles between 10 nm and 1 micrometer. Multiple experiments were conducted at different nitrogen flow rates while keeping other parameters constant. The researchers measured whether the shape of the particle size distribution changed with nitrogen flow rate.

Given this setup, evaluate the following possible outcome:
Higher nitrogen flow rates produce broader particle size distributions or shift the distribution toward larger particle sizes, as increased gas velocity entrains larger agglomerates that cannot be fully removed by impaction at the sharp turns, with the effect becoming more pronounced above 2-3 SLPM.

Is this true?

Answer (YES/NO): NO